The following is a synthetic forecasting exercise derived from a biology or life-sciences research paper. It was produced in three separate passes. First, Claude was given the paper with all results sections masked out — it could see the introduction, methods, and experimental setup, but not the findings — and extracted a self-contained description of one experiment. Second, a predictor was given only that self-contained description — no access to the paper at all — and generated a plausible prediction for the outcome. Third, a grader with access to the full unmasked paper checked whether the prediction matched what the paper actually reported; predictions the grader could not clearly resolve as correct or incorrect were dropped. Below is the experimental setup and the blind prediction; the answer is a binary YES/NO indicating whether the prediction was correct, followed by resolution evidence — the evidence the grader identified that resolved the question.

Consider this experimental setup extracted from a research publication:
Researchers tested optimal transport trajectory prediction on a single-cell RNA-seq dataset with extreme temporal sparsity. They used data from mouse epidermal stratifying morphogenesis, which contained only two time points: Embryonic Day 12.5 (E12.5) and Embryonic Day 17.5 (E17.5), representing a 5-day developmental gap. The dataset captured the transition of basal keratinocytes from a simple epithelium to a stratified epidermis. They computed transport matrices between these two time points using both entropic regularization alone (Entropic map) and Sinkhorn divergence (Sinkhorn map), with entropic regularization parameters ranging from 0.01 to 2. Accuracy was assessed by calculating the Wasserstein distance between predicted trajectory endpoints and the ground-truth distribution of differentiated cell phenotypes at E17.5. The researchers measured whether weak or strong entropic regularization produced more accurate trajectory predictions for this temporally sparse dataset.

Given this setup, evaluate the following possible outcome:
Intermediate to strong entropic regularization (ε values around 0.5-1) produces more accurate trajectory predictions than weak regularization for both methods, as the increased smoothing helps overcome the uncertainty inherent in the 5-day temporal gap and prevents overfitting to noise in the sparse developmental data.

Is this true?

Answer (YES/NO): NO